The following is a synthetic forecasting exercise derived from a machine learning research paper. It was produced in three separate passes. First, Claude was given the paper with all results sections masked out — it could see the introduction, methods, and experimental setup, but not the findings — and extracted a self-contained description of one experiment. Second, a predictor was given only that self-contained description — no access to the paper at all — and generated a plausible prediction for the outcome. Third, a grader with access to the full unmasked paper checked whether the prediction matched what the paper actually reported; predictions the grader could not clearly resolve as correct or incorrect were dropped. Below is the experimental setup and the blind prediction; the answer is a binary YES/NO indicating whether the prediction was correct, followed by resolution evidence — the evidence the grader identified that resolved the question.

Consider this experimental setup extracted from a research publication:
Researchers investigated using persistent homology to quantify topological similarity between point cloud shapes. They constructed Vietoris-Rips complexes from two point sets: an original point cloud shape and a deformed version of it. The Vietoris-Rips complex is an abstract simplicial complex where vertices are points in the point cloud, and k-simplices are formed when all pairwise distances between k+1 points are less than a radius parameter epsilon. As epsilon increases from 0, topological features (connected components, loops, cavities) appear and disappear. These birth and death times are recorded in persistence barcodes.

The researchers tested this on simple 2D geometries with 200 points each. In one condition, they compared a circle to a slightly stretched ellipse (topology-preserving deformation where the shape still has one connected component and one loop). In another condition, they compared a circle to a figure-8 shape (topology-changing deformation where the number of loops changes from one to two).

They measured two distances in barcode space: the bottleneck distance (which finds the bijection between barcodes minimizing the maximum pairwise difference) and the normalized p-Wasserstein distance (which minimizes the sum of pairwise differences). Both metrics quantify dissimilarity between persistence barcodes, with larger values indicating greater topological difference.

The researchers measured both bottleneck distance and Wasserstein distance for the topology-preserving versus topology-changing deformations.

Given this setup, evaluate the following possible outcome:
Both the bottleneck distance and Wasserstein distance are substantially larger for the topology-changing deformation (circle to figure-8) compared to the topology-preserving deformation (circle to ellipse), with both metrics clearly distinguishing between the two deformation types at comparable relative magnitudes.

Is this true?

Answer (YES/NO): NO